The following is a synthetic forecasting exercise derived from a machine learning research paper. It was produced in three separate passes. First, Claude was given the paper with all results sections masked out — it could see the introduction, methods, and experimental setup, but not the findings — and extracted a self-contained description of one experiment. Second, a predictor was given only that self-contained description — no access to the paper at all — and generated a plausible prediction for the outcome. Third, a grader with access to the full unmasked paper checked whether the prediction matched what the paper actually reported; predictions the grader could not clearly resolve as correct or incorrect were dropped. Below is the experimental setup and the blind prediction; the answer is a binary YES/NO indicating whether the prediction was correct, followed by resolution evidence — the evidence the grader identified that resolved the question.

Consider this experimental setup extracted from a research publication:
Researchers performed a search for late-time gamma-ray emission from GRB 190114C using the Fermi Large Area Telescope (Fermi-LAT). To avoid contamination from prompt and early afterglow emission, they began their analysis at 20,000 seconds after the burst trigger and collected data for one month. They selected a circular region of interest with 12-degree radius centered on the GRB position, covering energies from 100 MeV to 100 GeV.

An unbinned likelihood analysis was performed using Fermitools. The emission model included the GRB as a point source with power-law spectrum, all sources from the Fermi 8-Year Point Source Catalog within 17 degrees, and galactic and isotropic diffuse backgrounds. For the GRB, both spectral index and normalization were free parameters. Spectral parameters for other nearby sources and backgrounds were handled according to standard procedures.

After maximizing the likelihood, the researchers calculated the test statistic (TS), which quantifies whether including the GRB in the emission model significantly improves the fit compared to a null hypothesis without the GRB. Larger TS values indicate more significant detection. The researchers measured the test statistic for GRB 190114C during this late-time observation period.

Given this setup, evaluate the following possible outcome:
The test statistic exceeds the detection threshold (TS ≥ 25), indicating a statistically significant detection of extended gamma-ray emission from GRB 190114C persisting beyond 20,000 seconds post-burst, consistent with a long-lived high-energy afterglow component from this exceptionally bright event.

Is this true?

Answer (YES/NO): NO